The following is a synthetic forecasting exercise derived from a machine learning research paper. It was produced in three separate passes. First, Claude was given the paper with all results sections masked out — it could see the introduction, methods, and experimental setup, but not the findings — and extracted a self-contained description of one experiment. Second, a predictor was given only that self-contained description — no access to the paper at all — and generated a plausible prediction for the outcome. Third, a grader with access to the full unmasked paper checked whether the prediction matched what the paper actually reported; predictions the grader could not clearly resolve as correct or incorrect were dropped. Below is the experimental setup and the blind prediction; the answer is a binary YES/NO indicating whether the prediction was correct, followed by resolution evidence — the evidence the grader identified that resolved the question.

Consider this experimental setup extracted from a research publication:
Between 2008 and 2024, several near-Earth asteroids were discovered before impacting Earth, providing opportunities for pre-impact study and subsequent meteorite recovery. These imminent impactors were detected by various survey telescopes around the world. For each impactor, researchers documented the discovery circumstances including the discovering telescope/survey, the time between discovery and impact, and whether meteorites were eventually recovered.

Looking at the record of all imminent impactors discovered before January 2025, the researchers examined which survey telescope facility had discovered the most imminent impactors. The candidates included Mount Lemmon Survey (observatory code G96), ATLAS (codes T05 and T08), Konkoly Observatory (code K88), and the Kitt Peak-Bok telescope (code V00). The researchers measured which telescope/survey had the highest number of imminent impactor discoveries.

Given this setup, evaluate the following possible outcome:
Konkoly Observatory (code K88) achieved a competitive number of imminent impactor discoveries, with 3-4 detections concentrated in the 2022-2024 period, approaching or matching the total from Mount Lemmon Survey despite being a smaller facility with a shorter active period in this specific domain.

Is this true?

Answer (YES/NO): NO